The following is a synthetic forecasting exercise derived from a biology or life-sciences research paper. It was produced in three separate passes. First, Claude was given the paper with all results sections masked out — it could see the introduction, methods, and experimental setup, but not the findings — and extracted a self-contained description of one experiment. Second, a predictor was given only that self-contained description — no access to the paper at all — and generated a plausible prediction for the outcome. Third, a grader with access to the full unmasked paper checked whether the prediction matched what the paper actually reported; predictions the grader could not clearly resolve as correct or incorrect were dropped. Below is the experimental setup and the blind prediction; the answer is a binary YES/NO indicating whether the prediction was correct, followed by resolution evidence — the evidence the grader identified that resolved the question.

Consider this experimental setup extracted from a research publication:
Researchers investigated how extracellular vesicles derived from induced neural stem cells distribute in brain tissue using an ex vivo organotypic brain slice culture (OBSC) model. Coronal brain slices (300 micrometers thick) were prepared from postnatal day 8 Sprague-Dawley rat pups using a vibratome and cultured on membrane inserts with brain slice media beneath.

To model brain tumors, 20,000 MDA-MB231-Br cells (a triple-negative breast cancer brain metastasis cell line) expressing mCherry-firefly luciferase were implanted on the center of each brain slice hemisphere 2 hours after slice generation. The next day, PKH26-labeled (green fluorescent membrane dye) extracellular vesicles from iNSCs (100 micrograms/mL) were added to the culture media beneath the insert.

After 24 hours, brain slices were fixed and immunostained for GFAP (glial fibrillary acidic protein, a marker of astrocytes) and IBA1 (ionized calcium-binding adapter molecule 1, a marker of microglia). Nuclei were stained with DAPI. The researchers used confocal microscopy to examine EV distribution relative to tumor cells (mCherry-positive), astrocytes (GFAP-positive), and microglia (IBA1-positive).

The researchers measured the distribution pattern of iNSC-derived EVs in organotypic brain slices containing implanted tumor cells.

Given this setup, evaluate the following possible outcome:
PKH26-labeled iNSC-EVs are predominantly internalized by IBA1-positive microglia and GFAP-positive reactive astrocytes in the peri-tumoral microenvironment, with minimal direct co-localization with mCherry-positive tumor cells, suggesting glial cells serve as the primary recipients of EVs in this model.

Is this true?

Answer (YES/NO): NO